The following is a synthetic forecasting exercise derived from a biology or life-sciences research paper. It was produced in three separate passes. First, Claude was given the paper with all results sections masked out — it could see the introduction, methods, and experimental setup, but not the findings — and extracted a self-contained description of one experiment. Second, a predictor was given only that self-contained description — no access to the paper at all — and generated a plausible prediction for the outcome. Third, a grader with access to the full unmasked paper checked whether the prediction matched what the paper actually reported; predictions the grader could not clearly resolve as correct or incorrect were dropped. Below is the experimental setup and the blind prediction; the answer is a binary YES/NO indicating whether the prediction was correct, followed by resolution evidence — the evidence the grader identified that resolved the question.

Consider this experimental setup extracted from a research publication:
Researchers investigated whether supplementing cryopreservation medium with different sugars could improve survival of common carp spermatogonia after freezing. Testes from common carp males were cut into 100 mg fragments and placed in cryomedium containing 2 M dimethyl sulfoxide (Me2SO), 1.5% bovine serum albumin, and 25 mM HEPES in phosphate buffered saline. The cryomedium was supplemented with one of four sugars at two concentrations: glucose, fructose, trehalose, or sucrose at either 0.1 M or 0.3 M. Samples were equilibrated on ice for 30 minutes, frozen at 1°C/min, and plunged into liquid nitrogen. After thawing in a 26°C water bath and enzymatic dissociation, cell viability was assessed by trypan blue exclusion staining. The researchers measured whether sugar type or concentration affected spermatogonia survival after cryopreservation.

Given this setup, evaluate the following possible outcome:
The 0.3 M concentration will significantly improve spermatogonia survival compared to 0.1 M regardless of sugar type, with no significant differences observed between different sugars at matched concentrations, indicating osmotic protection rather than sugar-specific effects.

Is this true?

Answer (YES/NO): NO